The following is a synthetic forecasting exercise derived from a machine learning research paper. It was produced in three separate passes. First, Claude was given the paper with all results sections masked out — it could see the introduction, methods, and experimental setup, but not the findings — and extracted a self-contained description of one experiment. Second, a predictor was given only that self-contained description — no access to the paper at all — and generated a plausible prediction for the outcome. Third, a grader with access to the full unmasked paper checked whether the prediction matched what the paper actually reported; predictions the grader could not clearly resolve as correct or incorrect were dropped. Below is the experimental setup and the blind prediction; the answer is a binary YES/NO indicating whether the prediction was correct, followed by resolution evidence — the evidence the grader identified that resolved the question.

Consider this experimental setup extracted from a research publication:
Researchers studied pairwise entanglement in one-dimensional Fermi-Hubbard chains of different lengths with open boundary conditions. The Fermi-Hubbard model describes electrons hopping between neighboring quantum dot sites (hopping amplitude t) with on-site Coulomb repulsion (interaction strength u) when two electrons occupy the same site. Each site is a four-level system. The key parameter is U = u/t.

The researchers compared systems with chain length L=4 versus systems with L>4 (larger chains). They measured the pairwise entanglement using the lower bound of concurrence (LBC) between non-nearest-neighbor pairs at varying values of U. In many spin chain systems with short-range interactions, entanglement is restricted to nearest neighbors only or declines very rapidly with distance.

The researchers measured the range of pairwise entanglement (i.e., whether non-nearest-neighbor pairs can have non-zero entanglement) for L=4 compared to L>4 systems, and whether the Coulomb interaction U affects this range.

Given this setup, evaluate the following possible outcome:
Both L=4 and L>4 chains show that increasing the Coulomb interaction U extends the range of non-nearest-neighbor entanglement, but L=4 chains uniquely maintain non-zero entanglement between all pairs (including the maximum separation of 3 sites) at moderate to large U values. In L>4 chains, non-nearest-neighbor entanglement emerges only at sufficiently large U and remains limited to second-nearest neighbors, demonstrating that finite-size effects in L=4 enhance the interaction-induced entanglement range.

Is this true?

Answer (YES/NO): NO